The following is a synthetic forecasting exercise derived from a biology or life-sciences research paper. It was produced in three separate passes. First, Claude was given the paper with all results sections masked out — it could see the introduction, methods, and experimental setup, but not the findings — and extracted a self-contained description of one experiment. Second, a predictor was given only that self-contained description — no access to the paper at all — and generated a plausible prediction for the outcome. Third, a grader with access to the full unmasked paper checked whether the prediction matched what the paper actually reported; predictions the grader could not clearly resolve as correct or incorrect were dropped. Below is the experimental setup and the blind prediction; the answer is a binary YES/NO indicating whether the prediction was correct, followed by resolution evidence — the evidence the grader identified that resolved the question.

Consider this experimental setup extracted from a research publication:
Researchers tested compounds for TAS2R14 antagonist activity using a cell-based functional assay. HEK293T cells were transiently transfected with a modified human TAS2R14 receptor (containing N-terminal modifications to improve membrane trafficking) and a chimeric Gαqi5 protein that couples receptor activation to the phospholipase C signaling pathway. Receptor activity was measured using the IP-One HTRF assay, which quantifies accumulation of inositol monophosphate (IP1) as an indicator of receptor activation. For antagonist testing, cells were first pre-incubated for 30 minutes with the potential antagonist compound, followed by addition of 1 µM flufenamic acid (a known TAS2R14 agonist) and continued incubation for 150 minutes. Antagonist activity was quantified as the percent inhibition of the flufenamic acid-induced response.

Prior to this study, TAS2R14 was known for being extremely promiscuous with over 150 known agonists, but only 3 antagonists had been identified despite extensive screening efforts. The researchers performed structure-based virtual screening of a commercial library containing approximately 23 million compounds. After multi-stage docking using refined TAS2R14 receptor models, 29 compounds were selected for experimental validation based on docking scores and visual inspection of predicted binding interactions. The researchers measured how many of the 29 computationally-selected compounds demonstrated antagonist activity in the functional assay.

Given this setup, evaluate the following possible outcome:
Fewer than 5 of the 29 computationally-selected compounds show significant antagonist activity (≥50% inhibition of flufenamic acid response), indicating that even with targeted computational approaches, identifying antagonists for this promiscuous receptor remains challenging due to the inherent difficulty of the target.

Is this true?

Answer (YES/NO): YES